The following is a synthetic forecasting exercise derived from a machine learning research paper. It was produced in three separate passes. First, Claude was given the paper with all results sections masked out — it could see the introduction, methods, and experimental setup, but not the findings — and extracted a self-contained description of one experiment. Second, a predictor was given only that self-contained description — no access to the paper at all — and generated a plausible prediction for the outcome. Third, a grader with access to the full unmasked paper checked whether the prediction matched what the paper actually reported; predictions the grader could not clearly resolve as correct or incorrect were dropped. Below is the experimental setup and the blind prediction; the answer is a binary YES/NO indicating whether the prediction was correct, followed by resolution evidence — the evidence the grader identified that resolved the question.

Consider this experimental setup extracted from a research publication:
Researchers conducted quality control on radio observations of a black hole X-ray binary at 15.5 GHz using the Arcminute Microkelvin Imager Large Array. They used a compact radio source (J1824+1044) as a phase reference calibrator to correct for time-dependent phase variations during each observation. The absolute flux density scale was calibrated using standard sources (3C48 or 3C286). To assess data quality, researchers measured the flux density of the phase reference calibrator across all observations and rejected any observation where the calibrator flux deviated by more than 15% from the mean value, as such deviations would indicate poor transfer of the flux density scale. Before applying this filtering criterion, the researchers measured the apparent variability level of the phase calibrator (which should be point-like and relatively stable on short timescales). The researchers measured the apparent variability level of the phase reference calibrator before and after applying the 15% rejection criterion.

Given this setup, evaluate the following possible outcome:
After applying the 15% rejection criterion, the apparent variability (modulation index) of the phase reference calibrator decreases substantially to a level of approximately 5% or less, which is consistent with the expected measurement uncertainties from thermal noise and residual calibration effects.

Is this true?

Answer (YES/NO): YES